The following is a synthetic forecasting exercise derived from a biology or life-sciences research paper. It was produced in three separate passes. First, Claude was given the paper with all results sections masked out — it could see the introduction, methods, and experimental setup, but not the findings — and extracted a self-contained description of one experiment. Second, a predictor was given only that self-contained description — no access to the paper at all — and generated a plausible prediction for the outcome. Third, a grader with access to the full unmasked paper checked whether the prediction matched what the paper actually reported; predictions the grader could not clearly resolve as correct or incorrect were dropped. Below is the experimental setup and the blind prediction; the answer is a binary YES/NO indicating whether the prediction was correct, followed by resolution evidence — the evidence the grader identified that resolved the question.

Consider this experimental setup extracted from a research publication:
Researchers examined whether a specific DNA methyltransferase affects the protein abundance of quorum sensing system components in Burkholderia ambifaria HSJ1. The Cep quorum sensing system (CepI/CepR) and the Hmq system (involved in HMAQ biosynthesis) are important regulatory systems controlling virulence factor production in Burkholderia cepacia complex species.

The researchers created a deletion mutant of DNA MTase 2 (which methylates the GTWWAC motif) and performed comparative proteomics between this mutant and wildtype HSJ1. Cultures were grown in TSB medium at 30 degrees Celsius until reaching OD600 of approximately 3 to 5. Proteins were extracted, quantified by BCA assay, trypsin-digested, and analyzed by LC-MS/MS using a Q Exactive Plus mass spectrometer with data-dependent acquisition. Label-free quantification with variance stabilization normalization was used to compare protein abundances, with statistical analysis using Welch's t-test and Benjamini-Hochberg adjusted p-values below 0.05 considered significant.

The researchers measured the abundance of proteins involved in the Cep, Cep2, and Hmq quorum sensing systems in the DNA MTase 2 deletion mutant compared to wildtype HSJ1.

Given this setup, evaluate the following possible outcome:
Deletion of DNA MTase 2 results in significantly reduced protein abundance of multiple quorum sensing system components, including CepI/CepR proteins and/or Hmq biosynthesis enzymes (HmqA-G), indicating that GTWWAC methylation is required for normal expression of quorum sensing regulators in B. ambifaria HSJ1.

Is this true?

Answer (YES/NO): NO